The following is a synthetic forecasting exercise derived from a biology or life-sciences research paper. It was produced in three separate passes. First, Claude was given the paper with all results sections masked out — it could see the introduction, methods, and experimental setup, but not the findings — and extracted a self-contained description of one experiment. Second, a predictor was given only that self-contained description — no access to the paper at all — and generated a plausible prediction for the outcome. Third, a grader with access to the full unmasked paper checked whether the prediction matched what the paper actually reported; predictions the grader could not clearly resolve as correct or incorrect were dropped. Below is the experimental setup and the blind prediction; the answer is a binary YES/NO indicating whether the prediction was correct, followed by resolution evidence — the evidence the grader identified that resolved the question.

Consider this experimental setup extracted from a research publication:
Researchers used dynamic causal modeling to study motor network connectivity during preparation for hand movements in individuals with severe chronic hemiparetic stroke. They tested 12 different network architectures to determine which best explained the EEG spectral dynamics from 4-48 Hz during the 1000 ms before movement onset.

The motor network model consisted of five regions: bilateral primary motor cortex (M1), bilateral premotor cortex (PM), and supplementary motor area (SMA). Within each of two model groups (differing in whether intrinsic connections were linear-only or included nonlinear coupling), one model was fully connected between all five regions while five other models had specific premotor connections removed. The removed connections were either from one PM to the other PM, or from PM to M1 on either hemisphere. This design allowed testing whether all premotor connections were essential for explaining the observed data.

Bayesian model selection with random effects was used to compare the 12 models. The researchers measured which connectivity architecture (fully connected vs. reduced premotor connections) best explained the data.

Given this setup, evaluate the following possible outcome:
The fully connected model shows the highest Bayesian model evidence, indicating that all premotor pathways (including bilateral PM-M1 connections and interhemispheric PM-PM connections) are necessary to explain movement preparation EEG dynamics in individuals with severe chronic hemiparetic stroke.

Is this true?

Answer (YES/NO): YES